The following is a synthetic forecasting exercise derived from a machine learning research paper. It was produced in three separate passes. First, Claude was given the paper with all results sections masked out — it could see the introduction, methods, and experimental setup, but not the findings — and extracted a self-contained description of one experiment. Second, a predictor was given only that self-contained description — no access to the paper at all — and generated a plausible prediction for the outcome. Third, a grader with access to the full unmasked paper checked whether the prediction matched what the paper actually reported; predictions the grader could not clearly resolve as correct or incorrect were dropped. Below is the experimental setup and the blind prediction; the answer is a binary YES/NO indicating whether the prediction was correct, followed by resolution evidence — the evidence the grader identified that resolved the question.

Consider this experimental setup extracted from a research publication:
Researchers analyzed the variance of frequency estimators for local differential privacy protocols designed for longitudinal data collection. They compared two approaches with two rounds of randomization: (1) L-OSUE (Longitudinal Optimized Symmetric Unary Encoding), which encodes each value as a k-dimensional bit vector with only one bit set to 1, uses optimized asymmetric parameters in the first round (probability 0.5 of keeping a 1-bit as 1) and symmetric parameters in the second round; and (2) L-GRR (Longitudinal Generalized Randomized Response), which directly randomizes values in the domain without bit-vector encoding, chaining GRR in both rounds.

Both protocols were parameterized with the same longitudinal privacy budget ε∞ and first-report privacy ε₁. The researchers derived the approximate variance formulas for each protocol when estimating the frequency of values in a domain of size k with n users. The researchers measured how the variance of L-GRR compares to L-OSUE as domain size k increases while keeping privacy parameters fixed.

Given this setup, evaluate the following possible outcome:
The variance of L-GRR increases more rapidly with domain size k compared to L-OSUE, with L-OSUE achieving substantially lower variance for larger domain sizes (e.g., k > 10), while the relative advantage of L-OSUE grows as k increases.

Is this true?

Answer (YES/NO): YES